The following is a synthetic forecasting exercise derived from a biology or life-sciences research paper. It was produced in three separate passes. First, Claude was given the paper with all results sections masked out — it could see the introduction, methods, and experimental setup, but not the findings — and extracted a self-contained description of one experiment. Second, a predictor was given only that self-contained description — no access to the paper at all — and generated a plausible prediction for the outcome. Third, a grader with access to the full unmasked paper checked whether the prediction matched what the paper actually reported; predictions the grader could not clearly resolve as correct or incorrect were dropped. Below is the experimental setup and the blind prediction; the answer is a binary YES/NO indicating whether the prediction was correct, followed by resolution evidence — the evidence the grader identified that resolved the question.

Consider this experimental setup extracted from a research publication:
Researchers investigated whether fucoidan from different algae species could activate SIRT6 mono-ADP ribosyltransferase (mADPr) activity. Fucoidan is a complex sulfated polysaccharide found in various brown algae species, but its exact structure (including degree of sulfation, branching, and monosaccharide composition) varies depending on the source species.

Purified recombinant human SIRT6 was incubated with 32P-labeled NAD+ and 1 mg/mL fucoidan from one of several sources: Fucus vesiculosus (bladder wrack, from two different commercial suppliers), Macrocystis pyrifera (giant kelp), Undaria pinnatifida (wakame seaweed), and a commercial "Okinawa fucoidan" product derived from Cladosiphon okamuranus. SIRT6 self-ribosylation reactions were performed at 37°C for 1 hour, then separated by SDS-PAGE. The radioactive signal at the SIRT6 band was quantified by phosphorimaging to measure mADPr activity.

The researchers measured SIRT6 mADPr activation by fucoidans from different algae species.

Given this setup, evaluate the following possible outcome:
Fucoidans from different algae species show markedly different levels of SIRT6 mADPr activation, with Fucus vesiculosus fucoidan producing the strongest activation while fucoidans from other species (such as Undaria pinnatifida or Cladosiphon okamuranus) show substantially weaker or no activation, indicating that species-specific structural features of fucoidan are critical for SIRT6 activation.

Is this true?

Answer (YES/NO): NO